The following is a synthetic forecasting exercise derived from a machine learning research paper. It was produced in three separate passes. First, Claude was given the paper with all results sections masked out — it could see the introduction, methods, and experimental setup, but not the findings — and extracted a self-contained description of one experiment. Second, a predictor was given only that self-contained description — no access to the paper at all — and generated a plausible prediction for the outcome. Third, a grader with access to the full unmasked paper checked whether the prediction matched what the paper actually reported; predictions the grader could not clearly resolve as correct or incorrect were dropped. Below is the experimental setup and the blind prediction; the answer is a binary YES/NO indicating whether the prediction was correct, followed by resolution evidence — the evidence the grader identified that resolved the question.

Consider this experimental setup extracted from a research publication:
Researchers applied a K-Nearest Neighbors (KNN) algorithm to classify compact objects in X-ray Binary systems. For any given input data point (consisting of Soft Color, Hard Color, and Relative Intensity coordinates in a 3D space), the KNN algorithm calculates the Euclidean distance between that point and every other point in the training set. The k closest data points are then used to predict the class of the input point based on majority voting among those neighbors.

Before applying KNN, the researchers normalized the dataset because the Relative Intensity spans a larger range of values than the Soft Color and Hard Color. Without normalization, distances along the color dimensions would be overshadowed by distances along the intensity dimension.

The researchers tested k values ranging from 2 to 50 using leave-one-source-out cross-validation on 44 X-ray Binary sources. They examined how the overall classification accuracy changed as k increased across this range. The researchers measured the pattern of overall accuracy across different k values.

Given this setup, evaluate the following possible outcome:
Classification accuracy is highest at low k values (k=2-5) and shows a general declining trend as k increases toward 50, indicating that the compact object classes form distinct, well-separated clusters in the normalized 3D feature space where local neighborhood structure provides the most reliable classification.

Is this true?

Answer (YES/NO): NO